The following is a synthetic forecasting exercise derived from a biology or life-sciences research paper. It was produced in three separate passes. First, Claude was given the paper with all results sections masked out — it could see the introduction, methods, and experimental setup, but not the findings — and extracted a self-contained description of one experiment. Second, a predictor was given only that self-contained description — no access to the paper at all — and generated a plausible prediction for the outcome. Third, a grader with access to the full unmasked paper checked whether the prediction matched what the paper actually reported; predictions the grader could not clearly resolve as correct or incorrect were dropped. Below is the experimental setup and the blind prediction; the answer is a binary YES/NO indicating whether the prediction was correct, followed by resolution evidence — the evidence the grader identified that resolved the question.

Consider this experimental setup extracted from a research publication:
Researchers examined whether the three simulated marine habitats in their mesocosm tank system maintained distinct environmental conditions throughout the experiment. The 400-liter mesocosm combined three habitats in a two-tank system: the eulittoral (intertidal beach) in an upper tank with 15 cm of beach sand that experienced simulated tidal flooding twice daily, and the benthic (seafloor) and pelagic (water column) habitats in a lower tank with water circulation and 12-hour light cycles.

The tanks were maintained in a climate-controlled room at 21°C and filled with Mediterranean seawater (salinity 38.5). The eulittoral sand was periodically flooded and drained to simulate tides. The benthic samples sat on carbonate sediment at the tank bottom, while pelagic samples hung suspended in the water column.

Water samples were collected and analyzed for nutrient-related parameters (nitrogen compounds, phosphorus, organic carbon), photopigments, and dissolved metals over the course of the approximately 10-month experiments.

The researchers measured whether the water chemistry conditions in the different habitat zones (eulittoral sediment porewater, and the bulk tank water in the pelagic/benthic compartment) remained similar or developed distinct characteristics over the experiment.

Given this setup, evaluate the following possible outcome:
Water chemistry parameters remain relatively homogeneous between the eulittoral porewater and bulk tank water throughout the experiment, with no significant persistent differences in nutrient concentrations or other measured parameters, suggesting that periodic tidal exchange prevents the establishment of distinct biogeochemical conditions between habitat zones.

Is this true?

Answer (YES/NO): YES